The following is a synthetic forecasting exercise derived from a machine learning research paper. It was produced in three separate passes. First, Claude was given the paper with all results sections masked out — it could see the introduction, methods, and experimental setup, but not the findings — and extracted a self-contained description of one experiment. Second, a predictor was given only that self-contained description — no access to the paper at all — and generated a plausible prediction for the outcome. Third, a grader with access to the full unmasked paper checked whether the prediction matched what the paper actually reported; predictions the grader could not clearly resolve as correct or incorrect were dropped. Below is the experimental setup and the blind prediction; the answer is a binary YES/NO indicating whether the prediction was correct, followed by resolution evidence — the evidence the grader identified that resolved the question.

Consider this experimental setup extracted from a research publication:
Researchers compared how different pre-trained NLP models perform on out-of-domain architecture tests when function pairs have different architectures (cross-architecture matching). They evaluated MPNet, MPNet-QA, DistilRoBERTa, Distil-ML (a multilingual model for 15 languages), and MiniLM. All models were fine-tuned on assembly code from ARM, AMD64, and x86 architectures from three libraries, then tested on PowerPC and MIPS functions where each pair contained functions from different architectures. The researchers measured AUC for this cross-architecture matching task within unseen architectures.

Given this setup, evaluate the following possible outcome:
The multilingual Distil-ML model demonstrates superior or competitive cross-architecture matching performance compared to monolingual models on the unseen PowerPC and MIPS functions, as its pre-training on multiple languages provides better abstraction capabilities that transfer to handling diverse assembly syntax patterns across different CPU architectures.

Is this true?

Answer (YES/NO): NO